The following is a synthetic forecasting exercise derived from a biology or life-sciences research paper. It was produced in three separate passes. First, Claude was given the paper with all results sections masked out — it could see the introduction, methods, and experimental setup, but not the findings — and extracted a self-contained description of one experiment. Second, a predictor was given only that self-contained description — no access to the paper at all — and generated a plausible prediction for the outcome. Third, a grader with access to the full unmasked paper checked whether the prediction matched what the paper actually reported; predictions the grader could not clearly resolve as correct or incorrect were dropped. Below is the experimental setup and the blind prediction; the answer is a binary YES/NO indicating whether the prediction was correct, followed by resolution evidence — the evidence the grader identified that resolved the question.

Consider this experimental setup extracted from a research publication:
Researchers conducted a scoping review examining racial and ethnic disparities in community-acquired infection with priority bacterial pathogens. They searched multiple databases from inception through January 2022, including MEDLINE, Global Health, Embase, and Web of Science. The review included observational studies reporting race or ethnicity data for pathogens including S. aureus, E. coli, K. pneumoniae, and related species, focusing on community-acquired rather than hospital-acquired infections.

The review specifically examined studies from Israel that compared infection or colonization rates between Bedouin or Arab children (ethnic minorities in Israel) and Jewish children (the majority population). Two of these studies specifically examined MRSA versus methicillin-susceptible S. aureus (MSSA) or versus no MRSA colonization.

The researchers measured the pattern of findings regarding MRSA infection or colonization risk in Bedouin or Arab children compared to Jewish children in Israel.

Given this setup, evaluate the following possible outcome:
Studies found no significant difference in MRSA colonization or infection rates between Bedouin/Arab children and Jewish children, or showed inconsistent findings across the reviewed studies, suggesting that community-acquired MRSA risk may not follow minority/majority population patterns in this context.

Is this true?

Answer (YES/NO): NO